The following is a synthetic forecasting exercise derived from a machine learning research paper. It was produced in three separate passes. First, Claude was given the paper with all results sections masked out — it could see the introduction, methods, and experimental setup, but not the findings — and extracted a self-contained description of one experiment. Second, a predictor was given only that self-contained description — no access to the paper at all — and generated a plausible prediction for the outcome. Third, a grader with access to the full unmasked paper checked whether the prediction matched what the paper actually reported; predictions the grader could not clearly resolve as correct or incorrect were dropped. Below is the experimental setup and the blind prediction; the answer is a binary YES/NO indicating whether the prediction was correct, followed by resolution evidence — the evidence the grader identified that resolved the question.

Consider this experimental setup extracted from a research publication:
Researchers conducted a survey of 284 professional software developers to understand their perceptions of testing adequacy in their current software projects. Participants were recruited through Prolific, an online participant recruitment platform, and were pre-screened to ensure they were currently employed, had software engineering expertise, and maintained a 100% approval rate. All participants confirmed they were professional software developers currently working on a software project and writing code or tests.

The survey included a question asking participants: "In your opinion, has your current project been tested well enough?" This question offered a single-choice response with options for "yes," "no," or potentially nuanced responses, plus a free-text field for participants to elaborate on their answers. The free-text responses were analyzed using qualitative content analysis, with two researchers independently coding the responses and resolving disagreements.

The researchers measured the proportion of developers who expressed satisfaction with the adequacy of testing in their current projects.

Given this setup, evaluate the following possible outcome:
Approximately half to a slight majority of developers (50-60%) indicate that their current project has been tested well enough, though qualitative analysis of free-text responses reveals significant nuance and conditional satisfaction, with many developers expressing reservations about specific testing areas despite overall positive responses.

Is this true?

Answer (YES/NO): YES